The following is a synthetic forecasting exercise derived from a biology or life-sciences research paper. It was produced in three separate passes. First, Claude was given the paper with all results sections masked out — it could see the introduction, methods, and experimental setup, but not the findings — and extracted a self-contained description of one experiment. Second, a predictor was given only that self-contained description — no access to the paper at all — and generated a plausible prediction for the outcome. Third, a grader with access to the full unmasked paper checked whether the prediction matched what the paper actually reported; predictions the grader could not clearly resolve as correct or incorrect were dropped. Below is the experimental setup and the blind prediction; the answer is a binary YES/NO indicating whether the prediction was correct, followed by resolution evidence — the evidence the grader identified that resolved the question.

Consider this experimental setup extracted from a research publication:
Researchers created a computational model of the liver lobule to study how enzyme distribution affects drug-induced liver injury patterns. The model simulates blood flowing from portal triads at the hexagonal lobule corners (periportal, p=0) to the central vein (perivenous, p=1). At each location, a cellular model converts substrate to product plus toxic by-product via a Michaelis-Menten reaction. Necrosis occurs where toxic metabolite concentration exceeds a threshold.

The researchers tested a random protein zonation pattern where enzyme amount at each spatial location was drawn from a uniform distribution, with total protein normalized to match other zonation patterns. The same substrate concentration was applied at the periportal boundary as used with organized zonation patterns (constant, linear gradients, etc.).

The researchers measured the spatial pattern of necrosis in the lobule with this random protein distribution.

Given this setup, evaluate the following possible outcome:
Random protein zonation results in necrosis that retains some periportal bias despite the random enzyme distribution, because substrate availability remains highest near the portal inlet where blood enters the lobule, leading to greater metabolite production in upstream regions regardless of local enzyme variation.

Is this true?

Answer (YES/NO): NO